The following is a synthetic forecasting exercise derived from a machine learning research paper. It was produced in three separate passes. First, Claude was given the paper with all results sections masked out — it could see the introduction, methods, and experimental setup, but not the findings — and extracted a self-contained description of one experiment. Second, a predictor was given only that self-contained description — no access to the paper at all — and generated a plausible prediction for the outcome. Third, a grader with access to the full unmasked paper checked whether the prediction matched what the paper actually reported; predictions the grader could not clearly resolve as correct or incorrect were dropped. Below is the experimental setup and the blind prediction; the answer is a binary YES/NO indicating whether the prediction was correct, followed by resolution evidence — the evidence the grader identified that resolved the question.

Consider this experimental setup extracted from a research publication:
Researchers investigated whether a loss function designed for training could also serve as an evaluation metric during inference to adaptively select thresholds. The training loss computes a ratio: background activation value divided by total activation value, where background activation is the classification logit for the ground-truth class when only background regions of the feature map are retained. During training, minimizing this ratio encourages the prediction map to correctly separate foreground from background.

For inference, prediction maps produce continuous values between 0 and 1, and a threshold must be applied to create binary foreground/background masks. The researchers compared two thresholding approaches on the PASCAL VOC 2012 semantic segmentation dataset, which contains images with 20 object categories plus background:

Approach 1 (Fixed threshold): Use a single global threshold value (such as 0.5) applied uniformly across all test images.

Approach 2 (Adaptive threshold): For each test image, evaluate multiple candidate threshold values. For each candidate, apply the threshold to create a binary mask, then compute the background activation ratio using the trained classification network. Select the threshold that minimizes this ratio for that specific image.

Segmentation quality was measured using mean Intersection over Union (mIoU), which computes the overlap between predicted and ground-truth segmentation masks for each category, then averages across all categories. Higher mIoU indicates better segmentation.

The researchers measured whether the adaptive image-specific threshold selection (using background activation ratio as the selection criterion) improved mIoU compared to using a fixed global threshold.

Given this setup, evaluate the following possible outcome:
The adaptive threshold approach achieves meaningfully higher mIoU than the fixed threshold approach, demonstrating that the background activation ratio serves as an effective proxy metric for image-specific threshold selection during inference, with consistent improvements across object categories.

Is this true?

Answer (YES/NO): NO